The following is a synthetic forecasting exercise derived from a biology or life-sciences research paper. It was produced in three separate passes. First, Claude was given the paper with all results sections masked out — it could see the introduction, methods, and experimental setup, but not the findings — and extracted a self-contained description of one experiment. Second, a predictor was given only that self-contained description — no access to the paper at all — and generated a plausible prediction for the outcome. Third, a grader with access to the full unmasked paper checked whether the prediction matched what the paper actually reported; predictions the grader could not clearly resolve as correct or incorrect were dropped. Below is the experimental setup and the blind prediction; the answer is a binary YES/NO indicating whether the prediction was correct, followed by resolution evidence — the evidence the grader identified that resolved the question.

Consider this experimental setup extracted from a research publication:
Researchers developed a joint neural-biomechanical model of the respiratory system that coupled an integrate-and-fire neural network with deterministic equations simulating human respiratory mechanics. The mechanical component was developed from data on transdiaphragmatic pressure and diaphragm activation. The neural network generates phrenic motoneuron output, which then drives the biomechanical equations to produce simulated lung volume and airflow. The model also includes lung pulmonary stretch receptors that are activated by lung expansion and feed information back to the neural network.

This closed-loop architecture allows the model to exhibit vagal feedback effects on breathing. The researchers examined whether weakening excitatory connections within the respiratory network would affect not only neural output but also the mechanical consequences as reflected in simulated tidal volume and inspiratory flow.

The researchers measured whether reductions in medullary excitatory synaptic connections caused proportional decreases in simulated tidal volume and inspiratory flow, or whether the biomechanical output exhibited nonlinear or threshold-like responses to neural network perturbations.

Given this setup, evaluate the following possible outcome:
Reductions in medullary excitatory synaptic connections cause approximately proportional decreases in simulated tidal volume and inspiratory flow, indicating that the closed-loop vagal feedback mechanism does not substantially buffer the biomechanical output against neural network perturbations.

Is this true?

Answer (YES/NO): NO